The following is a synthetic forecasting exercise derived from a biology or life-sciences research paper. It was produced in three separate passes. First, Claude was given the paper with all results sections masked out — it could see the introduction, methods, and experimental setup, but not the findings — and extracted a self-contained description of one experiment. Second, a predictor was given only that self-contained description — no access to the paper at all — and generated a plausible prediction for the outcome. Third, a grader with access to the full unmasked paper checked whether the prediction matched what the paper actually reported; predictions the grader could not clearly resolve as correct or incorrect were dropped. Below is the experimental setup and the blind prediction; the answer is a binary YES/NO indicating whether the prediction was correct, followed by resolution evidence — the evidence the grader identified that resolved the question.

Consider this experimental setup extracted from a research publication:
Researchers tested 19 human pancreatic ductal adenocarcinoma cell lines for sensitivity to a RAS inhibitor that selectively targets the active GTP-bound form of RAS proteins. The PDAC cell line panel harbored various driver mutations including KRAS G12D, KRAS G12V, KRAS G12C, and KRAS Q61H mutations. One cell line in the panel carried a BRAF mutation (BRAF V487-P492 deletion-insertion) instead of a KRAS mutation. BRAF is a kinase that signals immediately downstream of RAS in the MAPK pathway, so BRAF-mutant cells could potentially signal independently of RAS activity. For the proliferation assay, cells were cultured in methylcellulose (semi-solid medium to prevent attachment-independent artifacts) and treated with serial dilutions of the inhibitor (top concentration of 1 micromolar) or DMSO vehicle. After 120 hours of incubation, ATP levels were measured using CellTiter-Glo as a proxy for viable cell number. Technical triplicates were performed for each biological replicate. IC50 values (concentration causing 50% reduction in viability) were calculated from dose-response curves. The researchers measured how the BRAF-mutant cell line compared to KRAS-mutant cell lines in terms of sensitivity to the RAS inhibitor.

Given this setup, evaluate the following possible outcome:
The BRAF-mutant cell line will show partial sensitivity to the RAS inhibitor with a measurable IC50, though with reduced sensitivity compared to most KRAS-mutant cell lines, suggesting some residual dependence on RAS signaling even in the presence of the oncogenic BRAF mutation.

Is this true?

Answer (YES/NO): YES